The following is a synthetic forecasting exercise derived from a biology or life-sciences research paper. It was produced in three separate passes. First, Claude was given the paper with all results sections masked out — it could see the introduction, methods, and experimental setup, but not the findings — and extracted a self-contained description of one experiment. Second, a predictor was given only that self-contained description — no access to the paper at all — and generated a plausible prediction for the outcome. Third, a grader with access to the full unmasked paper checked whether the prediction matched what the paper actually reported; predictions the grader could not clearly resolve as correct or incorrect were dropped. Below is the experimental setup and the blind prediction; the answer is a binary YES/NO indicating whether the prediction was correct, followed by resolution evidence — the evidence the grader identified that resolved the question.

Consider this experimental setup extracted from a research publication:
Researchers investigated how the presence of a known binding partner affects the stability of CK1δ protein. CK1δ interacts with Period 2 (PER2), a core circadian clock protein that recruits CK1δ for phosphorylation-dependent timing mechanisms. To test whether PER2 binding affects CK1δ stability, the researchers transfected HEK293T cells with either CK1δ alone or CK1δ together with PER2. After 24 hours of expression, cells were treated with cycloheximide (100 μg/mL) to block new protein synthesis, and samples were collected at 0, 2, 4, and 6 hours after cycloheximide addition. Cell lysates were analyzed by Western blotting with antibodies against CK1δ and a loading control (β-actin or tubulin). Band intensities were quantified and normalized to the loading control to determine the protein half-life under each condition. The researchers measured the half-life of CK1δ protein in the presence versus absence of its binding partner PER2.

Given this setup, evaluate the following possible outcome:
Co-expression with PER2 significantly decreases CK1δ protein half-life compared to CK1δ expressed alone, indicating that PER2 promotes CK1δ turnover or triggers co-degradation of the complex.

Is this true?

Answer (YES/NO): NO